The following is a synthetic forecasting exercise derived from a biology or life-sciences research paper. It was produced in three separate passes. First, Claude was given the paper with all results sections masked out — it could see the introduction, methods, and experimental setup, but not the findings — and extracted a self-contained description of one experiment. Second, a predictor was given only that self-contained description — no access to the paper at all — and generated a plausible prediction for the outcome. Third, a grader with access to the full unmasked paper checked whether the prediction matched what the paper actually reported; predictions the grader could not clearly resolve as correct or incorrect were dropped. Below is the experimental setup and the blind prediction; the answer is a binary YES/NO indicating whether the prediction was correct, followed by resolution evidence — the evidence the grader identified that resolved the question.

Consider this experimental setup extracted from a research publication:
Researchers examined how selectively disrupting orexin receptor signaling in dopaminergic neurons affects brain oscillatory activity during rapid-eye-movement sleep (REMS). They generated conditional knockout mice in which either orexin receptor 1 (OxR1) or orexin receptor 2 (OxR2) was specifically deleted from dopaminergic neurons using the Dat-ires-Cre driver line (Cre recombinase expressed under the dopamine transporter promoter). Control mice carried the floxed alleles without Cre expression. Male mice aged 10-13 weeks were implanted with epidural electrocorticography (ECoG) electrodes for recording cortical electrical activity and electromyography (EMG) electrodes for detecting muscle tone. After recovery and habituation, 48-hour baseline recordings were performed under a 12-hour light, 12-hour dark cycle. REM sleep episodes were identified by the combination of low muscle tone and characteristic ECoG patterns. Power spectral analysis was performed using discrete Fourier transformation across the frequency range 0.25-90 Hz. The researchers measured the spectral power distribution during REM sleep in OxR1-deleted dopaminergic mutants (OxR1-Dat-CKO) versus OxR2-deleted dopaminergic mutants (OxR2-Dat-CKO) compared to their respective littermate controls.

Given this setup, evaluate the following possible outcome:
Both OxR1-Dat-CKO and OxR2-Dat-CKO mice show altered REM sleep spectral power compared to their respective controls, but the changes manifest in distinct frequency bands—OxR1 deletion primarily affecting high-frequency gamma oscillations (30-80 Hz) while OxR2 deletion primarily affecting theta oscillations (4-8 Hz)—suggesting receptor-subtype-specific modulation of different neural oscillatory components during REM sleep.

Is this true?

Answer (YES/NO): NO